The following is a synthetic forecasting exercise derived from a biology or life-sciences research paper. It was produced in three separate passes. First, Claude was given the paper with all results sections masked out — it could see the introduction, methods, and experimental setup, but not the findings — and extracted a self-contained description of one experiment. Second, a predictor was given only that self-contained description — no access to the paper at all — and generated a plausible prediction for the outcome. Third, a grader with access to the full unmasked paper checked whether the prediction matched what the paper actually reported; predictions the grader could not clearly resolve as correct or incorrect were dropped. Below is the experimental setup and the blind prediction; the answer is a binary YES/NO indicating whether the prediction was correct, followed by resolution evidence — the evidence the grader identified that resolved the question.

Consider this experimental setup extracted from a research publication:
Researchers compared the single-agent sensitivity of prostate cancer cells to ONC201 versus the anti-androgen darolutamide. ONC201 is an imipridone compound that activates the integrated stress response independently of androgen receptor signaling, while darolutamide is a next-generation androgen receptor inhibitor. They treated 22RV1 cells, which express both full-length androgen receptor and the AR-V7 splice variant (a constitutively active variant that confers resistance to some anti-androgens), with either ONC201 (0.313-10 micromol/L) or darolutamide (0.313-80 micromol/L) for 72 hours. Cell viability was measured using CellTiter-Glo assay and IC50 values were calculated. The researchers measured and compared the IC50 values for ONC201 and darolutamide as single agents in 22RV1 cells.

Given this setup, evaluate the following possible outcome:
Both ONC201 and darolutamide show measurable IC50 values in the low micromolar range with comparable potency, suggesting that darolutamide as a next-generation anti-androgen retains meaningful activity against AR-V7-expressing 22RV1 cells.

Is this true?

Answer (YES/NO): NO